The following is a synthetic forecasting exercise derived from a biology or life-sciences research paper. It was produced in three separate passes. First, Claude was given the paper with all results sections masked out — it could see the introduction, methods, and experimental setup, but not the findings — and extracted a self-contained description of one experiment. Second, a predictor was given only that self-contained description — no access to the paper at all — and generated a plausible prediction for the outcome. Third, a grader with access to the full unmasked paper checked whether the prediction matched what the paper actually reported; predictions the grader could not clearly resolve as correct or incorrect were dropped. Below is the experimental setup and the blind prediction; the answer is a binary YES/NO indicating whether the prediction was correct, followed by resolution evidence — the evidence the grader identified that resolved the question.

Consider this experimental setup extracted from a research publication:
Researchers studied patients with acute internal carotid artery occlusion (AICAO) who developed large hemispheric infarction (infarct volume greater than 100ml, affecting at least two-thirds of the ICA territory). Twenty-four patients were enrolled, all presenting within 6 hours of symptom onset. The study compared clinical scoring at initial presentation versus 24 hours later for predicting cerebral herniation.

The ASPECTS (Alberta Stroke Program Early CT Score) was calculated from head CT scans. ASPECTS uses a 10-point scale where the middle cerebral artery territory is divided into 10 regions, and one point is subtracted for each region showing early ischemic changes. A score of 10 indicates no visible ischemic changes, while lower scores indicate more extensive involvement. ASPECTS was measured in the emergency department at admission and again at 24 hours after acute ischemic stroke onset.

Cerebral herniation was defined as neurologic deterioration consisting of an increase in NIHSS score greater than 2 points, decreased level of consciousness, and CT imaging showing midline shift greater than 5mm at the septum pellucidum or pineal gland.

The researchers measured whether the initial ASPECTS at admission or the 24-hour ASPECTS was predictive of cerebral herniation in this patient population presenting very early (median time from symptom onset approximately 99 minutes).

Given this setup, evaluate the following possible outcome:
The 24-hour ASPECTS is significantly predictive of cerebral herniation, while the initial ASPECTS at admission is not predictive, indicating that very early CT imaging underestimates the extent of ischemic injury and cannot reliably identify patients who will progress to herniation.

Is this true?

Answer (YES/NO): YES